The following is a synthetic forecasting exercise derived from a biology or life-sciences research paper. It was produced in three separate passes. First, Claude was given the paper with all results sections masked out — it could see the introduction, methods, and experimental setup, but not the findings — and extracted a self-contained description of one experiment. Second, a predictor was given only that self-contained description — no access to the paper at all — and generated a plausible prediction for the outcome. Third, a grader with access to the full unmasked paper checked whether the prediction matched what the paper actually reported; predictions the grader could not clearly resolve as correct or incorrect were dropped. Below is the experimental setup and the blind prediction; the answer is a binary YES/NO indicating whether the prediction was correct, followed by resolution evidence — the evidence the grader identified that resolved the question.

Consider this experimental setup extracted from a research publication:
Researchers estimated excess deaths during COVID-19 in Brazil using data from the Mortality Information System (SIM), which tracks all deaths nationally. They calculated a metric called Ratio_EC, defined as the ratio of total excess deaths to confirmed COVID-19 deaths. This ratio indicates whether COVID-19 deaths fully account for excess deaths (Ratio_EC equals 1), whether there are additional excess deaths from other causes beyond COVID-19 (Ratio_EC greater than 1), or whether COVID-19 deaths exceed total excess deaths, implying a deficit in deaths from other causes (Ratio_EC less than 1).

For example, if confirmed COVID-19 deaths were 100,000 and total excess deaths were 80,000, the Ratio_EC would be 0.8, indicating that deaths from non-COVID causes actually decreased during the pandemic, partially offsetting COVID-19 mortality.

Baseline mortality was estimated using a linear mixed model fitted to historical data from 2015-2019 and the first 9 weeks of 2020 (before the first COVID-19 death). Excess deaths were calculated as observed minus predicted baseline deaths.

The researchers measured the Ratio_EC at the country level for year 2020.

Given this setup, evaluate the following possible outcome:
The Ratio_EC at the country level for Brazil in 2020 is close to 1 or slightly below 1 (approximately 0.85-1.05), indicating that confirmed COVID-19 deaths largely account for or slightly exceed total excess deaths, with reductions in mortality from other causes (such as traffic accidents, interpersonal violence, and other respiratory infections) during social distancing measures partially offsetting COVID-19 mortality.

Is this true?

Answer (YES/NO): YES